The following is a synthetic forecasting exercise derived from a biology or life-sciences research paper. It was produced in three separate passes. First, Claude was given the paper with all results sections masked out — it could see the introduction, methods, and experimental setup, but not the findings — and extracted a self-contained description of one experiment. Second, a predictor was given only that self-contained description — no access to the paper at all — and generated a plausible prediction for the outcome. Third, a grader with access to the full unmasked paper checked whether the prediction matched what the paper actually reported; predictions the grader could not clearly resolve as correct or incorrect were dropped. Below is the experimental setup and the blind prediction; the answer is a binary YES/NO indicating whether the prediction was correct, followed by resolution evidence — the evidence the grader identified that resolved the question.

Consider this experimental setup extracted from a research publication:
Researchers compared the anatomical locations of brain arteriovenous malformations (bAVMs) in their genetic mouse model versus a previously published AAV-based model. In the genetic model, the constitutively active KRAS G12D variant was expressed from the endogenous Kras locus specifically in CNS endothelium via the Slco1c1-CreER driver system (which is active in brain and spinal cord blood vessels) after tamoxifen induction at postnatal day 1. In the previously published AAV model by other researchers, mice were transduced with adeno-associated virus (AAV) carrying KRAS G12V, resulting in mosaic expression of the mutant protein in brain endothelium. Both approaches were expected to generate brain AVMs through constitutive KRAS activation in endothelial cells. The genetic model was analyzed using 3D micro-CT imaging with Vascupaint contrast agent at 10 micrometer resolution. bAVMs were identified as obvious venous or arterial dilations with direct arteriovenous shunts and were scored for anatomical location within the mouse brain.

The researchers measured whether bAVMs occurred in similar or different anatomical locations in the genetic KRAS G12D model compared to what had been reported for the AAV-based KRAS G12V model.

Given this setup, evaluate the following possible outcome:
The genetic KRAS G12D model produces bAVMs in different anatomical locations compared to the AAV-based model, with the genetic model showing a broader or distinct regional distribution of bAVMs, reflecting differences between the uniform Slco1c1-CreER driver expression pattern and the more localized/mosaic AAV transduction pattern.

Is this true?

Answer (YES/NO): YES